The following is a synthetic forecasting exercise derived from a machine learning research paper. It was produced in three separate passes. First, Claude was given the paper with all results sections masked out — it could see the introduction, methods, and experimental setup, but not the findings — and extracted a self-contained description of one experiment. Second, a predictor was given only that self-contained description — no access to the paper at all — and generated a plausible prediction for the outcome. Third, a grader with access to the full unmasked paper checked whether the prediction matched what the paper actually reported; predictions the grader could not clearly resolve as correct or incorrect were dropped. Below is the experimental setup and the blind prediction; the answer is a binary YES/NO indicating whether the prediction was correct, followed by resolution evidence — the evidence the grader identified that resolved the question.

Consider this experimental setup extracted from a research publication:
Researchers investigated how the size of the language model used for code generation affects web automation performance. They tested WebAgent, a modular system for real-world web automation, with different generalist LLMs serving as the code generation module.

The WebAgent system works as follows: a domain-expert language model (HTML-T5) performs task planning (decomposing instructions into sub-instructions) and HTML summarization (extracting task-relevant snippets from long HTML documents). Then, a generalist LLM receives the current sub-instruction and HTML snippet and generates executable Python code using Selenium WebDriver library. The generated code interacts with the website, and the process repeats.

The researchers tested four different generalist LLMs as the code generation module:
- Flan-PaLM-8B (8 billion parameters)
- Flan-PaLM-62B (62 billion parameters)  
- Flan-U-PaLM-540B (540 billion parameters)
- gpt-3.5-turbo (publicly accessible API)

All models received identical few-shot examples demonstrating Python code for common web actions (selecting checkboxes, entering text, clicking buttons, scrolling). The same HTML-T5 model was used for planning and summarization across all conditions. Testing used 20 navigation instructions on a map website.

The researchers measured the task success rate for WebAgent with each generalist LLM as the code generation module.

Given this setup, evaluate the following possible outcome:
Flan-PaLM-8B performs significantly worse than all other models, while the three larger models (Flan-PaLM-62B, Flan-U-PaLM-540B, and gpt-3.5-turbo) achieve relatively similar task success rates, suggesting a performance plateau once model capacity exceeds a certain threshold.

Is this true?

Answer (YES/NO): NO